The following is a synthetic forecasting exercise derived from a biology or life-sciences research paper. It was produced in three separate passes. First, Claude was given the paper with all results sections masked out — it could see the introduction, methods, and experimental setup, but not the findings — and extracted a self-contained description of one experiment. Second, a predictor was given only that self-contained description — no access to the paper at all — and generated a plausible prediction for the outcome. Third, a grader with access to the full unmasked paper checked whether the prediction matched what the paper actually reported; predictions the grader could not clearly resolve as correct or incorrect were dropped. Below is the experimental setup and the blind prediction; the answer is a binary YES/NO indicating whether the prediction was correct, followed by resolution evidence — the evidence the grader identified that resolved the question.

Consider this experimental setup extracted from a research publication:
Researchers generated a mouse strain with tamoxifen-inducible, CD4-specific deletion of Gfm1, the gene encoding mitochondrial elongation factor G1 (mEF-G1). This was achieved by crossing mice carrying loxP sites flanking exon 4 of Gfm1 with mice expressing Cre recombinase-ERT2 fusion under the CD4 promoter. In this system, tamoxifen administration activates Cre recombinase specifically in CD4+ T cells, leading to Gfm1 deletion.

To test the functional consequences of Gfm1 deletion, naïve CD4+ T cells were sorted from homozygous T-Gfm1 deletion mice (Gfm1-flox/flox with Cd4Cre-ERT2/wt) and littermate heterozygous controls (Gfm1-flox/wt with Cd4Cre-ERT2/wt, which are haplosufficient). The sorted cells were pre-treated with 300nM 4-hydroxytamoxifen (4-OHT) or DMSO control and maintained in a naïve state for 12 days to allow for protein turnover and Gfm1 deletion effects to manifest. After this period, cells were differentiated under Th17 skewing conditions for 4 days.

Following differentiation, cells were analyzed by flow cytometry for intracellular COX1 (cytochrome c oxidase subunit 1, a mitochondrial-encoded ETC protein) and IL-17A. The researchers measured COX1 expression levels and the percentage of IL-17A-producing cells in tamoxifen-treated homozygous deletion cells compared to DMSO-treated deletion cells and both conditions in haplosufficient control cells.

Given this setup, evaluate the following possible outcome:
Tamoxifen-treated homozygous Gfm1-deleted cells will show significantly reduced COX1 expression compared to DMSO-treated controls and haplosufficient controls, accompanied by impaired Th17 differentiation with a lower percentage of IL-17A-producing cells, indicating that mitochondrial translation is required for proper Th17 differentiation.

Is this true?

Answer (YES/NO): YES